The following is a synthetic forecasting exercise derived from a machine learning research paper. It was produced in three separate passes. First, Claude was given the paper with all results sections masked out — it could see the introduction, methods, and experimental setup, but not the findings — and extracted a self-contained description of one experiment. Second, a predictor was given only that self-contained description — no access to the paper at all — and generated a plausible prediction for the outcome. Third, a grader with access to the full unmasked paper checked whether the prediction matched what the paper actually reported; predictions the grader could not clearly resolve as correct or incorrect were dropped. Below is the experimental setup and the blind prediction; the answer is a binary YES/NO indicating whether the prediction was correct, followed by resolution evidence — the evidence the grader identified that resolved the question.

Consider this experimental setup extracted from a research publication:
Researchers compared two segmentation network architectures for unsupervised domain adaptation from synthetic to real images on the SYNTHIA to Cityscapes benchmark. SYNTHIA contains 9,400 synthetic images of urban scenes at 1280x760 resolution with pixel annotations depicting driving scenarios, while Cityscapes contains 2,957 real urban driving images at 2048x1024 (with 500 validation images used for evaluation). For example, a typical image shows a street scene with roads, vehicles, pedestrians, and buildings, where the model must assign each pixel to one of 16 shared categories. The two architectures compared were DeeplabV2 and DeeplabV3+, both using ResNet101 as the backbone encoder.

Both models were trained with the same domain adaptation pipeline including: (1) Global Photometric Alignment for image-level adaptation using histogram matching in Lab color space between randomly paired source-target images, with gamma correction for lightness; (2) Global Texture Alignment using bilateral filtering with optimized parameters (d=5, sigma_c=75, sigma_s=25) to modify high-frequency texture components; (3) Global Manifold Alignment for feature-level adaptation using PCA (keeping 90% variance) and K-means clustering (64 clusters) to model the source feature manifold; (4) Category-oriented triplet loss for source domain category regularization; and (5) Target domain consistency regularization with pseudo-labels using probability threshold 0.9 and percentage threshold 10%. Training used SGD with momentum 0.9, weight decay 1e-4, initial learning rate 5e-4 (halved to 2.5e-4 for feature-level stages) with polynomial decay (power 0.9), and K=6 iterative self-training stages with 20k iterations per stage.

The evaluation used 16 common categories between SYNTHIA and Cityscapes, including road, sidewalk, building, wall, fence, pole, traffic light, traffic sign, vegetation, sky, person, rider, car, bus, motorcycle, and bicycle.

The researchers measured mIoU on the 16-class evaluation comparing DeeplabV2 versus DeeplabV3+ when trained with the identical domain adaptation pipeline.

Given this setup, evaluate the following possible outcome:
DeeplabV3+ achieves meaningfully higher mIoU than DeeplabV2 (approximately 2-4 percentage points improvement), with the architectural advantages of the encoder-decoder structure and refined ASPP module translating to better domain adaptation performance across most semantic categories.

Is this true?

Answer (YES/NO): NO